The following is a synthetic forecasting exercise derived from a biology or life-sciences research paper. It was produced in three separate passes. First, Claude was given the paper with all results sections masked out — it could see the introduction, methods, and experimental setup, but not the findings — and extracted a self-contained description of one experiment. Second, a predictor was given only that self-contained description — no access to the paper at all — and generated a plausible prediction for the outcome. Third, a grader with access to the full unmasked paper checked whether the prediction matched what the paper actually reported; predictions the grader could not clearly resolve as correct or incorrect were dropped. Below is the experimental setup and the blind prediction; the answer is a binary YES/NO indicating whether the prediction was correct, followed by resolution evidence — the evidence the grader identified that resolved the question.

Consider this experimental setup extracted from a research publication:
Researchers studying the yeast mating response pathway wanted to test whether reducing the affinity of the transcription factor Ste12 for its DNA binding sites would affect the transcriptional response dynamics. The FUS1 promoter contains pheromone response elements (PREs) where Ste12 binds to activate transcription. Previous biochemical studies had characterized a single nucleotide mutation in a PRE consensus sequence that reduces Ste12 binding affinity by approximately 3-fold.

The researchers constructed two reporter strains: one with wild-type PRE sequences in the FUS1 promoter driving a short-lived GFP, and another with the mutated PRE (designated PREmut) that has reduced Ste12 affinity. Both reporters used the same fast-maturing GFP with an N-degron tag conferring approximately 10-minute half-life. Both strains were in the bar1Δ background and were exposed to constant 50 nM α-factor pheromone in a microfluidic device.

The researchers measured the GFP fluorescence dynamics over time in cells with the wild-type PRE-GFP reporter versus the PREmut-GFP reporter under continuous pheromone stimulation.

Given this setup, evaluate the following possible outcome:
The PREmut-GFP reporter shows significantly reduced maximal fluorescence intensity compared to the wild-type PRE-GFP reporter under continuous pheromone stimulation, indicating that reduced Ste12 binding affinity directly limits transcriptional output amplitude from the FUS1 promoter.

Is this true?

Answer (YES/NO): YES